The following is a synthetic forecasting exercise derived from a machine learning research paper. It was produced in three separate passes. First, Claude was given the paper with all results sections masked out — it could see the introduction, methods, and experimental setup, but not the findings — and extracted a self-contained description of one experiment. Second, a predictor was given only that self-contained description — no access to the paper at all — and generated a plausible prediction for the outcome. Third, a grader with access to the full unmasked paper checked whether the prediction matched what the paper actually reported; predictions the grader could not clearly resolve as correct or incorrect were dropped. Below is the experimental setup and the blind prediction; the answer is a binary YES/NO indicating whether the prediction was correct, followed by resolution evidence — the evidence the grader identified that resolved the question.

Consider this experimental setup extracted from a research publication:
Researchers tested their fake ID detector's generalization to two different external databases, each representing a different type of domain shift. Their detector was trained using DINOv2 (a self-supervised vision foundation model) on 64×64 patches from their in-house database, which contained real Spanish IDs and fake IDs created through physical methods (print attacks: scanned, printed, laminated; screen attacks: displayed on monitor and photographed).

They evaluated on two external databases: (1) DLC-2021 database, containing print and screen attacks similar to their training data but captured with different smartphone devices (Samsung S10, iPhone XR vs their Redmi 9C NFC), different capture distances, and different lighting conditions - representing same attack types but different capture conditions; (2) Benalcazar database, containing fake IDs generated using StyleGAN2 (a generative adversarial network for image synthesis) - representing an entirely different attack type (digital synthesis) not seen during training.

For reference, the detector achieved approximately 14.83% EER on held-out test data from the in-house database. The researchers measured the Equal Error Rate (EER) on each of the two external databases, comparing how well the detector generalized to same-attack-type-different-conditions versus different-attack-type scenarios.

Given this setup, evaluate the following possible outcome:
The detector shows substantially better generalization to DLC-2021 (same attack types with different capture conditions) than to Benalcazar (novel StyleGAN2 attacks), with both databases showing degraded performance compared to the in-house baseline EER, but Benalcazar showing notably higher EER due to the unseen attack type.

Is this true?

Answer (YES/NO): NO